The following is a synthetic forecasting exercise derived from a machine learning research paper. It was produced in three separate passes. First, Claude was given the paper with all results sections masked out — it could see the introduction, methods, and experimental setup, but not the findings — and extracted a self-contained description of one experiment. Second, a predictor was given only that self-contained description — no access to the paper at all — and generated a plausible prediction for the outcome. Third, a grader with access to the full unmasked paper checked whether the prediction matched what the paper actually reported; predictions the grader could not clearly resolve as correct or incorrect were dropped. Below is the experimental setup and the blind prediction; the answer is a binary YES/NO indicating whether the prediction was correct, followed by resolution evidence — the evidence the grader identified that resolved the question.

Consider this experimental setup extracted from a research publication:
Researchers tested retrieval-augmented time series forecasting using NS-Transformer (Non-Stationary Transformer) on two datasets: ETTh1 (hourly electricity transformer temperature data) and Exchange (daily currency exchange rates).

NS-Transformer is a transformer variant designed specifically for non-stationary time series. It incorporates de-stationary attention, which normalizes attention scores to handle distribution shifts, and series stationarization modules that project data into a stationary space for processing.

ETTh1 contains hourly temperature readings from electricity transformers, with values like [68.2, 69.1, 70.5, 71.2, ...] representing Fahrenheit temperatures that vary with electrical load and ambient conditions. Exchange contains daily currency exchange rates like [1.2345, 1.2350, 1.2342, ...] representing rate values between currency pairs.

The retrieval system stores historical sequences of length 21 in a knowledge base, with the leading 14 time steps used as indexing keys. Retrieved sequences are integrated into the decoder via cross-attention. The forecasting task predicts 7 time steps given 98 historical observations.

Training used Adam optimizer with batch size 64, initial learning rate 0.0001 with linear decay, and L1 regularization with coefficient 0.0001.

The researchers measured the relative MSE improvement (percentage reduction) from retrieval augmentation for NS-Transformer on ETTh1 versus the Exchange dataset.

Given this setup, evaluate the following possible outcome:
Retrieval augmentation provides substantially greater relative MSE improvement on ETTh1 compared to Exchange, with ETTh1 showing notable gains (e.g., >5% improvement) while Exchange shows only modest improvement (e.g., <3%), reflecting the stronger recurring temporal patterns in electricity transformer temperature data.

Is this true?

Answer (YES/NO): NO